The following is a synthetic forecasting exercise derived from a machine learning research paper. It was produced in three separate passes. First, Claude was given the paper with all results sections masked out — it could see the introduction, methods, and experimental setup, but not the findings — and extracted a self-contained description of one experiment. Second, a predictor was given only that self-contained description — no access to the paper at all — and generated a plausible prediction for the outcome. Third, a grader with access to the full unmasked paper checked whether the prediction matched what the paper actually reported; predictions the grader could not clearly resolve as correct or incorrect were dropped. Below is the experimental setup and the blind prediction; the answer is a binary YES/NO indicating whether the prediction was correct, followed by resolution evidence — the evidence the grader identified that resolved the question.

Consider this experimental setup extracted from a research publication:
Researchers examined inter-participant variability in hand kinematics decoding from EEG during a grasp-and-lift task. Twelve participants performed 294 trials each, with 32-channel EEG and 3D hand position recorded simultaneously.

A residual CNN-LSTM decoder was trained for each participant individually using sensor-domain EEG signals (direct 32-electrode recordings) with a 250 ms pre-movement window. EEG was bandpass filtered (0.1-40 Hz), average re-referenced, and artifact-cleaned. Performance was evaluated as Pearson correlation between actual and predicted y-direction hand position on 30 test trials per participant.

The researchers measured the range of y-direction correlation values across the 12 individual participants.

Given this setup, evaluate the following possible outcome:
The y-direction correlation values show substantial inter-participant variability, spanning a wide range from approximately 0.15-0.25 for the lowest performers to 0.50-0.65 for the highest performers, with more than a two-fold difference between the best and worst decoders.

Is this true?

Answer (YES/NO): NO